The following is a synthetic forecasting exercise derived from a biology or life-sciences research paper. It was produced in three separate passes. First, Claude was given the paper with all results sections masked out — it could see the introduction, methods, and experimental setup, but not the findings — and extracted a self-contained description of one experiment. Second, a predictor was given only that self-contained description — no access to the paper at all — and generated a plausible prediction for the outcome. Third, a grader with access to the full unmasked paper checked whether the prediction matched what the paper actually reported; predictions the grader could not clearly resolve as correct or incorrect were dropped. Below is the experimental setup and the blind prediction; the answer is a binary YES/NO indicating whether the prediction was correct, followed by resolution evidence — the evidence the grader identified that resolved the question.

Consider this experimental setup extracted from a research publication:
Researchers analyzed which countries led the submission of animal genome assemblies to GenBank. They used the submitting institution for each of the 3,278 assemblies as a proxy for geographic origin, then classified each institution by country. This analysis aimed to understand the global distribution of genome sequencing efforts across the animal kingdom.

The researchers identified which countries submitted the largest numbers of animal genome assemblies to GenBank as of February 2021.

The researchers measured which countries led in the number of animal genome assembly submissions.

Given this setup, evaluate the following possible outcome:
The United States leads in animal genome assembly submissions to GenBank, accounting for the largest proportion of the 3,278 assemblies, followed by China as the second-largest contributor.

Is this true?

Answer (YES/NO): YES